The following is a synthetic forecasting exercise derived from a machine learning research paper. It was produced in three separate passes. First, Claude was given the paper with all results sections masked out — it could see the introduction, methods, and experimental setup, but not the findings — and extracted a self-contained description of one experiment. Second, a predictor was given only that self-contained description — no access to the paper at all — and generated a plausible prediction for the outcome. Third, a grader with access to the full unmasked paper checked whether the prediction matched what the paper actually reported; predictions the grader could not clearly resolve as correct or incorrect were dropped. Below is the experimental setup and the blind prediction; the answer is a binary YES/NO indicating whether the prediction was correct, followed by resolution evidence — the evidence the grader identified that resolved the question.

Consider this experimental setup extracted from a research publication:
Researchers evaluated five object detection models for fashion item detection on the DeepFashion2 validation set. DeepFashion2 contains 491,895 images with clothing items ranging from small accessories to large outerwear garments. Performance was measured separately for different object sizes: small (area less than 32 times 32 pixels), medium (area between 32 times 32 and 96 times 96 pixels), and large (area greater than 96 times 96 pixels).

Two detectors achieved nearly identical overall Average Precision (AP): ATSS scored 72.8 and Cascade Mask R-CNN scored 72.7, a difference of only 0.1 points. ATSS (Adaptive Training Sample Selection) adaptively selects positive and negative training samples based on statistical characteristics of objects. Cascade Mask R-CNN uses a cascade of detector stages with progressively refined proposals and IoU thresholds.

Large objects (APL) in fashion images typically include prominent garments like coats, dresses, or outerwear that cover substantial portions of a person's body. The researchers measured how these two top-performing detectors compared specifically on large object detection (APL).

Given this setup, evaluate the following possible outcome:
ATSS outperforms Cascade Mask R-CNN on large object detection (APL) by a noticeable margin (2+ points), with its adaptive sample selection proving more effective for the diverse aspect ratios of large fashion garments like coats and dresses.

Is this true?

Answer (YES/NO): YES